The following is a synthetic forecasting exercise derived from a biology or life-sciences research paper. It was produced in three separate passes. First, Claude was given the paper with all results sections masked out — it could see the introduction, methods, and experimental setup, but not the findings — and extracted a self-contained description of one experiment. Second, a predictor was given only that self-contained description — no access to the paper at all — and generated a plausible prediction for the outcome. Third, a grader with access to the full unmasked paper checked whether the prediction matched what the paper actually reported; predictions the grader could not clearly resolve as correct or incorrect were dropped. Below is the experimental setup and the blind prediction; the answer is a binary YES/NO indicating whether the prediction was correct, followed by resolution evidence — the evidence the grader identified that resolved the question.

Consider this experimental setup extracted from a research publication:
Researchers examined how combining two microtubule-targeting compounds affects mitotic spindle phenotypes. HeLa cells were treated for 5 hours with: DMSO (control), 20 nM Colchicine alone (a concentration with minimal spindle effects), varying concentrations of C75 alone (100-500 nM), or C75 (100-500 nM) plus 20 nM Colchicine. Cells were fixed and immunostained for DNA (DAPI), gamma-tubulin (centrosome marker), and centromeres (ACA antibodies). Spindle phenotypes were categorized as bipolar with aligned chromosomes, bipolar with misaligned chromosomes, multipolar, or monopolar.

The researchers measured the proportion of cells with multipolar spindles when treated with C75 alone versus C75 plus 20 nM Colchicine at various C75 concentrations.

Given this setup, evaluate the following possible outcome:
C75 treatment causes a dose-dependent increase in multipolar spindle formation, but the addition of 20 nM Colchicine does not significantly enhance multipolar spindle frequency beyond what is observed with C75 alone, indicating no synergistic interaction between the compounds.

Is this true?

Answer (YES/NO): NO